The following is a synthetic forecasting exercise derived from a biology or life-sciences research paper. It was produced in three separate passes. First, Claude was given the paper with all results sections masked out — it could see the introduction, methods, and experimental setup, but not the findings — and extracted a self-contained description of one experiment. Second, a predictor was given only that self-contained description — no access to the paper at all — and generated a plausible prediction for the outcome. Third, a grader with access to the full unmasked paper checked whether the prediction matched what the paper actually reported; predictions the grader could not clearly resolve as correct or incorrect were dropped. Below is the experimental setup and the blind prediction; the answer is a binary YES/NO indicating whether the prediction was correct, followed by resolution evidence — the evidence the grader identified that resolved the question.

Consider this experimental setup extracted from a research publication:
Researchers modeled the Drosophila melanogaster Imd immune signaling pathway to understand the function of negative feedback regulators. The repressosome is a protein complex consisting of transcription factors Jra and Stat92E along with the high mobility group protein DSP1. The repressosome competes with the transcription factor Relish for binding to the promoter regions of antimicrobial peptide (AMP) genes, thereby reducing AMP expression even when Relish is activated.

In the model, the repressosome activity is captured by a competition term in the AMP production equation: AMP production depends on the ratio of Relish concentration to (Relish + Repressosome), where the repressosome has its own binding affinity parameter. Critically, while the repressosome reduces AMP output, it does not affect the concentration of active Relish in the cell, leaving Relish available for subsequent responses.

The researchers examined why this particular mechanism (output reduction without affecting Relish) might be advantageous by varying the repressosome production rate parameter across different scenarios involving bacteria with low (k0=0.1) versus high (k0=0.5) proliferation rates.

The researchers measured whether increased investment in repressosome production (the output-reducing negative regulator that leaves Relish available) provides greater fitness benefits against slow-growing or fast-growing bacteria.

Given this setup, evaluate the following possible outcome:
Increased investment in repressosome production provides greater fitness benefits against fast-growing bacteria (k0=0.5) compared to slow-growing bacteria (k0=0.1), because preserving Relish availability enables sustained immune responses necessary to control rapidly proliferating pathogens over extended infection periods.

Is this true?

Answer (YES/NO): NO